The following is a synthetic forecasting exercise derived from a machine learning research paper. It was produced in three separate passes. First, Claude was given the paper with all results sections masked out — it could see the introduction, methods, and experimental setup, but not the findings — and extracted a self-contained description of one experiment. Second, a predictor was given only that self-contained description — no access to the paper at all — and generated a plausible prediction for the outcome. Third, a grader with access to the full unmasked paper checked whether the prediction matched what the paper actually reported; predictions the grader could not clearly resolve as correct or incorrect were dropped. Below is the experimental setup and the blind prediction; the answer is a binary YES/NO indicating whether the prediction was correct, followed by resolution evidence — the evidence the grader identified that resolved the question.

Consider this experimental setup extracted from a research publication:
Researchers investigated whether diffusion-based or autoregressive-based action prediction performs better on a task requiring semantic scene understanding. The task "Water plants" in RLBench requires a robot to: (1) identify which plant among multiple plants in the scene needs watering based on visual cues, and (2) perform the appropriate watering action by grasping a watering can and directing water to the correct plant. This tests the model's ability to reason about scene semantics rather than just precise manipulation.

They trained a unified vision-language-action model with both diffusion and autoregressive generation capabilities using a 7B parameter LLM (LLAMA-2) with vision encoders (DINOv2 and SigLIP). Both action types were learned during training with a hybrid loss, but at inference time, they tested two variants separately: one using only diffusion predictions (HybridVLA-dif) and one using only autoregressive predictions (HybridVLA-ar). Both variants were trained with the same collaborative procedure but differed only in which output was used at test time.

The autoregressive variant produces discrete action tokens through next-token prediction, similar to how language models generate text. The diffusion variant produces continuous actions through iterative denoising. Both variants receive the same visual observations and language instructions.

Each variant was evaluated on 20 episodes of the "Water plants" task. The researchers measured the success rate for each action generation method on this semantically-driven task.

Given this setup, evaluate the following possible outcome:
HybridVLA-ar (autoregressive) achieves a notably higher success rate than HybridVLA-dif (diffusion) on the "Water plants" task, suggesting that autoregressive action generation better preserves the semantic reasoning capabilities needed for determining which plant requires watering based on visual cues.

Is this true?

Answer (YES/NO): YES